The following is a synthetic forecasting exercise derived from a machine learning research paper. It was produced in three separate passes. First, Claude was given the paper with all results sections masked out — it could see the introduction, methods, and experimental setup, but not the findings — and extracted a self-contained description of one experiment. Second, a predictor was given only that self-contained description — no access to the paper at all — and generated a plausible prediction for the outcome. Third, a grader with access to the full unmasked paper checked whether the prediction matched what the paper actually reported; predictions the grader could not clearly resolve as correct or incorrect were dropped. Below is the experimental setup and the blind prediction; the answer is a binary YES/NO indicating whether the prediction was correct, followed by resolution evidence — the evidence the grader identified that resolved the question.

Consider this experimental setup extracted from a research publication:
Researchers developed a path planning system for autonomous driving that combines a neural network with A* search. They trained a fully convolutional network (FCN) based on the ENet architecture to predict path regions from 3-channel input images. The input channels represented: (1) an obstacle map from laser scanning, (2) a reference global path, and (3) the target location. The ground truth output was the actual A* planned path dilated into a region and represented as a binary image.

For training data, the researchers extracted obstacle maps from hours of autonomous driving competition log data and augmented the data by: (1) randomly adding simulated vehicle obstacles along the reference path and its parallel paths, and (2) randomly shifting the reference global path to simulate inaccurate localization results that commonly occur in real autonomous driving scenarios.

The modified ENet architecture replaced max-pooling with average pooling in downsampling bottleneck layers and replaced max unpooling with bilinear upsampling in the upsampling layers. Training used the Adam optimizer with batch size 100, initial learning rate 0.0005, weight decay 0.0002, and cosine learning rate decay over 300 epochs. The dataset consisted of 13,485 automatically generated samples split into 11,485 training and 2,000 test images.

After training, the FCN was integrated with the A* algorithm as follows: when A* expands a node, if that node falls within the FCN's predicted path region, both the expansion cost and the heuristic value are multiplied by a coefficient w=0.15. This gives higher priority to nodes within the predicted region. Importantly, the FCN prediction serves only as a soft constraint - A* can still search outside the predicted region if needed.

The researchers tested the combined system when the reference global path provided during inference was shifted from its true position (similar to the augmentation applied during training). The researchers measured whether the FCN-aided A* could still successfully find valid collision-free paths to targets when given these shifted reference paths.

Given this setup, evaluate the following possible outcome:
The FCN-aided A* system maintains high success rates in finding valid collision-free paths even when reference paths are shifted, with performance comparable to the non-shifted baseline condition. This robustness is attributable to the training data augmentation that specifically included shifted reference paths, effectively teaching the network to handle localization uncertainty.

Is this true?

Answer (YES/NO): YES